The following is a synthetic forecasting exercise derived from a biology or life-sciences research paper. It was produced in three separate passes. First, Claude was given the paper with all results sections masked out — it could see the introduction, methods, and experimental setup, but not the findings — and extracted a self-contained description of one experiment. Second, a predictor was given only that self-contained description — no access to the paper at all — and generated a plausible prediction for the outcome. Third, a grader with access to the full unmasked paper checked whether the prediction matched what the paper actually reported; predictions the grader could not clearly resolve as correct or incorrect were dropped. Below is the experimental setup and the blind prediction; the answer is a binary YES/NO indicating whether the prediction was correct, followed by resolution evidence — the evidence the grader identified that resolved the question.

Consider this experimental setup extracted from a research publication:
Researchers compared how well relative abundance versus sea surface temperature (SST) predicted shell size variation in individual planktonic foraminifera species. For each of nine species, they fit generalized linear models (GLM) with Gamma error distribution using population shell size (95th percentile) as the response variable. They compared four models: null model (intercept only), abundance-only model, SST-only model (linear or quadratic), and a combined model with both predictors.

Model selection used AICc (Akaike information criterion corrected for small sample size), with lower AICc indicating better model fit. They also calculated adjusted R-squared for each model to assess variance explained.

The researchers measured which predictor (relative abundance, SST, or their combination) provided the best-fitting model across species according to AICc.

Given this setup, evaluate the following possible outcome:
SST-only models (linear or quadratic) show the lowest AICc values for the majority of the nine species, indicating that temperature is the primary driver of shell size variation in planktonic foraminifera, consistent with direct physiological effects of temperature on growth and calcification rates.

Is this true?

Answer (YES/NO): NO